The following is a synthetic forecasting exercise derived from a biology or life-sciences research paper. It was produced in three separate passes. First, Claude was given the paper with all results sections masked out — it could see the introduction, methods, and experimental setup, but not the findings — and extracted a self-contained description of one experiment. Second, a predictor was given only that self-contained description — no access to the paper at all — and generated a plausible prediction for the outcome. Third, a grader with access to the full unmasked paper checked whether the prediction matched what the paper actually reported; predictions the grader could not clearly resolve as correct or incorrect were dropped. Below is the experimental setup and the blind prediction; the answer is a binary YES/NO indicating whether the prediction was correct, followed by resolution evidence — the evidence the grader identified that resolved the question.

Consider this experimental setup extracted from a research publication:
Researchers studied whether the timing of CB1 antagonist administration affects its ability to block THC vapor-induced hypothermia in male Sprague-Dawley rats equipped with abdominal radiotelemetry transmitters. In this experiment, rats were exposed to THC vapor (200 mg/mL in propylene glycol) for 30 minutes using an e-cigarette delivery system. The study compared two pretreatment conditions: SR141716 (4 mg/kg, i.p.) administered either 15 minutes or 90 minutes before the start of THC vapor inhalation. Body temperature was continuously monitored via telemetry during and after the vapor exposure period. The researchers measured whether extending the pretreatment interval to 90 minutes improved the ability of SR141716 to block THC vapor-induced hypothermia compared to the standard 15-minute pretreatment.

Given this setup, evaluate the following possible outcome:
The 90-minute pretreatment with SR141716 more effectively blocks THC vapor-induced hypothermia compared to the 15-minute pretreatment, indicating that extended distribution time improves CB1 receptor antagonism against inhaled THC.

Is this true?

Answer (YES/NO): NO